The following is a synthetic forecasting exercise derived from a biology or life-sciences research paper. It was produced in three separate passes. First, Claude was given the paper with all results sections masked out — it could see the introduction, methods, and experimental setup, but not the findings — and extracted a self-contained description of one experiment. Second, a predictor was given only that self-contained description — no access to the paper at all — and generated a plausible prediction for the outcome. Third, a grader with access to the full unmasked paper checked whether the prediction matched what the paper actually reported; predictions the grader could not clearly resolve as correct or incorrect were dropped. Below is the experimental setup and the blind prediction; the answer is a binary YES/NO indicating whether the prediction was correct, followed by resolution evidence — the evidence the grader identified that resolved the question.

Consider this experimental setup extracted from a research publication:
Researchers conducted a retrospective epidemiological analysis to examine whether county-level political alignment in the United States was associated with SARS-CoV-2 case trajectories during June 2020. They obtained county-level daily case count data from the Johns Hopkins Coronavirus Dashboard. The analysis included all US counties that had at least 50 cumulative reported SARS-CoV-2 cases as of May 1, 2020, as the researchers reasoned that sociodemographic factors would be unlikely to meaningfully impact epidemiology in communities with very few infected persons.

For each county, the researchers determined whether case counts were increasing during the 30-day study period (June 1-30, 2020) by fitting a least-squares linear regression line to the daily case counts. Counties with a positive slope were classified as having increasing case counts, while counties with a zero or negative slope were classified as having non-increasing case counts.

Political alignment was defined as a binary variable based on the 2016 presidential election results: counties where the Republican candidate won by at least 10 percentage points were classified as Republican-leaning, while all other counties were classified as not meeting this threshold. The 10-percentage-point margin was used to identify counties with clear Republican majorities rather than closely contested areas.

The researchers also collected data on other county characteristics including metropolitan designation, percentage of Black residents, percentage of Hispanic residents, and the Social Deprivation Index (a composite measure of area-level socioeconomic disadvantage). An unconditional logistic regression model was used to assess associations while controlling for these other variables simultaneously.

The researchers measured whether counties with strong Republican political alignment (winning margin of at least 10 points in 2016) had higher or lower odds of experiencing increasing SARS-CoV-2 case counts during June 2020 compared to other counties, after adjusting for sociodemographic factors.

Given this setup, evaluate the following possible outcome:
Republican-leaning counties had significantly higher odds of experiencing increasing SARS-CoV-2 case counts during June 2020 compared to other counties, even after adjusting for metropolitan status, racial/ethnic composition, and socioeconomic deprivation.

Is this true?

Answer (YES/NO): YES